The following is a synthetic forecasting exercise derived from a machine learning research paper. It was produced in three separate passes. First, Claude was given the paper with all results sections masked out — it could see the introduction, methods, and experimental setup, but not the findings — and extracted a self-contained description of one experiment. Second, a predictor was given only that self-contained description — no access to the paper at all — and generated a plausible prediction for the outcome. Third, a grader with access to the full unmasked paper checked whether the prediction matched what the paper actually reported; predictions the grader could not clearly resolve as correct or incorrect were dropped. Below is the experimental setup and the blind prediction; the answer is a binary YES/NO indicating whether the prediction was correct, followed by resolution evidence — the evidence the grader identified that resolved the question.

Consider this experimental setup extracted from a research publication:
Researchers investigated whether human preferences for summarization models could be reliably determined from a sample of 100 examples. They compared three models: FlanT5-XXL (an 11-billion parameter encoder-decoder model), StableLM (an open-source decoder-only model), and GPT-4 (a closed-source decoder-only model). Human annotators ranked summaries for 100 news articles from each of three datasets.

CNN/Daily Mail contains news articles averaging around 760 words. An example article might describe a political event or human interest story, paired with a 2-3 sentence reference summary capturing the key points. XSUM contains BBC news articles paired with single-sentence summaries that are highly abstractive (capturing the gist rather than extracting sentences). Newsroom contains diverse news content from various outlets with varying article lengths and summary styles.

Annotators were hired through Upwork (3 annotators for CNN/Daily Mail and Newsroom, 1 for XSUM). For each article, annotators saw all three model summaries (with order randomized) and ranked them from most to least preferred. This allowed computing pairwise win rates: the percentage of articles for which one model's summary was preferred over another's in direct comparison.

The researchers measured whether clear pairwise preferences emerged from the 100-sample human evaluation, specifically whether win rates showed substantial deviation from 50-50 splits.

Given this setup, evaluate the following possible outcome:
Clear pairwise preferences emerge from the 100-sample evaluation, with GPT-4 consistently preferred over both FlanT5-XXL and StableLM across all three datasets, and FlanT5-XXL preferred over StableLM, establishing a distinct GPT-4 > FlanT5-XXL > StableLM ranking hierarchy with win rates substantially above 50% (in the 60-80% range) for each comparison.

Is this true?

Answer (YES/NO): NO